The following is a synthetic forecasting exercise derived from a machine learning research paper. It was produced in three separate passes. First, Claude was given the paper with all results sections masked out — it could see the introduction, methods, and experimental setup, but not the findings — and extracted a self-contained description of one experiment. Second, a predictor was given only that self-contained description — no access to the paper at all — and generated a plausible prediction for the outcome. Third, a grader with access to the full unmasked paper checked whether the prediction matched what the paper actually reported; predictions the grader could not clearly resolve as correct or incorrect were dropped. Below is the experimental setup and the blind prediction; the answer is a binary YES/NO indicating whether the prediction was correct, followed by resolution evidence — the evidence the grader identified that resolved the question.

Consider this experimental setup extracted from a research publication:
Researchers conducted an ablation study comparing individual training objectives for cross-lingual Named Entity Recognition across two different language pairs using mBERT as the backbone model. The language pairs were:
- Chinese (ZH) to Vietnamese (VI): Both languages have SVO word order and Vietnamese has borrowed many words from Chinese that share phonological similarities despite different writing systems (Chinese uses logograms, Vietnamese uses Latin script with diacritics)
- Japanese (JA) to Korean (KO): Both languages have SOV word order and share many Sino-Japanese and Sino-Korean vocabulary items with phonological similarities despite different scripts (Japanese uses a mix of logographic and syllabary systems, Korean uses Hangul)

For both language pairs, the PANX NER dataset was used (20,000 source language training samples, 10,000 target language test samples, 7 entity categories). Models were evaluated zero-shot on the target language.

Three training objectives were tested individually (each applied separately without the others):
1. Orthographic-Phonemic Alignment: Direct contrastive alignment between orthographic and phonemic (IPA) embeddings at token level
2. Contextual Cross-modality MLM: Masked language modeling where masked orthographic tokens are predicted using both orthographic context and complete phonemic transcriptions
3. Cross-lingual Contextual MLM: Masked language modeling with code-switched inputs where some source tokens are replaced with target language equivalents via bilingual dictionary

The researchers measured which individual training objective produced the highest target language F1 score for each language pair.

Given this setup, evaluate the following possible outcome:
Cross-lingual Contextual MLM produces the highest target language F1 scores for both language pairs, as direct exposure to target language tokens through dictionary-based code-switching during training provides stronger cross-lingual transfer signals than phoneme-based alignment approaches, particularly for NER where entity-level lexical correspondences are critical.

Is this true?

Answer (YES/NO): NO